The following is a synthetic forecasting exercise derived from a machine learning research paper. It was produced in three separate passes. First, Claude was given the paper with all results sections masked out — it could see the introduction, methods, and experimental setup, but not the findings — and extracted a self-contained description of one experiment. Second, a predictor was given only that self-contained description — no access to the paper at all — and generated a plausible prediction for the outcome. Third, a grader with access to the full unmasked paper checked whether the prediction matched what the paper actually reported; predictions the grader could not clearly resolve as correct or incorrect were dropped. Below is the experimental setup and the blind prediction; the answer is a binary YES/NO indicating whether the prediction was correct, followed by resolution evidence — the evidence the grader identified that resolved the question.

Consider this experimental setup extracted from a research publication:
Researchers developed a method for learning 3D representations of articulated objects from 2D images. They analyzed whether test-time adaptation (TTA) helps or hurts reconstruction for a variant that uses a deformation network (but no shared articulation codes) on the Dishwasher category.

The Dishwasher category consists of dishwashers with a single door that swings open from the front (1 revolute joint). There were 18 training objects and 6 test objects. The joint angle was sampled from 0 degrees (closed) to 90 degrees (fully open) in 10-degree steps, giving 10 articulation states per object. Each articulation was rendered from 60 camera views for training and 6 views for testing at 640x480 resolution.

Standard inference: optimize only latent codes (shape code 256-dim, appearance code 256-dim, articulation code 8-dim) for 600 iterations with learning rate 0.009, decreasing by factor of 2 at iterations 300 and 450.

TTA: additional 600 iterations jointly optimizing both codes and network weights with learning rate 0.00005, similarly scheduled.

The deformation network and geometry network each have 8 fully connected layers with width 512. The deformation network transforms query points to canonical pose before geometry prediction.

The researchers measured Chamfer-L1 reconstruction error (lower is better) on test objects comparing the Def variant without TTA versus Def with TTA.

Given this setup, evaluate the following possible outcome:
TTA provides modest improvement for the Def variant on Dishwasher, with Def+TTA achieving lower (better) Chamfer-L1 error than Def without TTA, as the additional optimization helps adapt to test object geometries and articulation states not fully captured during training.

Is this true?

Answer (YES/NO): NO